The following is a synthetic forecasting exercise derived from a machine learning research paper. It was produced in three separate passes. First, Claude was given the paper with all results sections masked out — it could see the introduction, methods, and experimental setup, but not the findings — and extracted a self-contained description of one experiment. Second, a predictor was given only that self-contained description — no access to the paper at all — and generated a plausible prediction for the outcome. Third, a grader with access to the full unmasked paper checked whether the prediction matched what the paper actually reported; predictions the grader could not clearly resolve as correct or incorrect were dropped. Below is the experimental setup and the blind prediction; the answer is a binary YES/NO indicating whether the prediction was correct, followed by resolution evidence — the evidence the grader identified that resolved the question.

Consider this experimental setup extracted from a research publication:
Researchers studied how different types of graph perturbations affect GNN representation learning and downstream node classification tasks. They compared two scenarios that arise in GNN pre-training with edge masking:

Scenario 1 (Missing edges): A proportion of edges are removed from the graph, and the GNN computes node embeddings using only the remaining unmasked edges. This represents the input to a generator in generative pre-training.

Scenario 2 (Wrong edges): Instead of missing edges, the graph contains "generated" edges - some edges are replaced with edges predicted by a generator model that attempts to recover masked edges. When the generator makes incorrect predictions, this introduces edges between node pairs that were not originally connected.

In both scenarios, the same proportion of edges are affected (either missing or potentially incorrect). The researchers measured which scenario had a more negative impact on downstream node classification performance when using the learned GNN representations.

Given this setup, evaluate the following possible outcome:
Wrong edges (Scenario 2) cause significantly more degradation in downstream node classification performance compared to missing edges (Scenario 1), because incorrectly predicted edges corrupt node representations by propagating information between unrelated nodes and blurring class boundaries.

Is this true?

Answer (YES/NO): NO